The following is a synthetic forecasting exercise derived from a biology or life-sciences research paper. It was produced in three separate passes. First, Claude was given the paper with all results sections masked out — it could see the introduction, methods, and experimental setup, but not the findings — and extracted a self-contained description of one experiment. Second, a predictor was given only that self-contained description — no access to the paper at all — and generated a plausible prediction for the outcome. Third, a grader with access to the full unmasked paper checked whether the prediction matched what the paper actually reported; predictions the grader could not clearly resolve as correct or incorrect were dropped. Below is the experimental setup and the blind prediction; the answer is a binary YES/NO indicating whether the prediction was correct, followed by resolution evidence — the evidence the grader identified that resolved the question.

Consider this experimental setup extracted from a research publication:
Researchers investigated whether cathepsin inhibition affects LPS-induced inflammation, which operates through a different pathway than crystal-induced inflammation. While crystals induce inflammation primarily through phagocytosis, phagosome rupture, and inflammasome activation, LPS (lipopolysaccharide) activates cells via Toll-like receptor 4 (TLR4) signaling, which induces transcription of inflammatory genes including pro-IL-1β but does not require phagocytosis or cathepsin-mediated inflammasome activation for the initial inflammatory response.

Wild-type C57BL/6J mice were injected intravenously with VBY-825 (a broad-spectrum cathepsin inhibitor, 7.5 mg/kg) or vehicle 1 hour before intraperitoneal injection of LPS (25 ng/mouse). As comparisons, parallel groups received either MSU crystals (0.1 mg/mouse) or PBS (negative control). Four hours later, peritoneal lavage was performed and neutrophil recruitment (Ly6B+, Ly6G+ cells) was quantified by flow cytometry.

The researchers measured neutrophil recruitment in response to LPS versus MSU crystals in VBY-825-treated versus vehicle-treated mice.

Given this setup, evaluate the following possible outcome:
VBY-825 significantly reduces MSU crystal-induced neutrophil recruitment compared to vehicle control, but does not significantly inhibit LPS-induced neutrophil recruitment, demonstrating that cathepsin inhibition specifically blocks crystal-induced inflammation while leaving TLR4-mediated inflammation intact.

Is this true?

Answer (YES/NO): YES